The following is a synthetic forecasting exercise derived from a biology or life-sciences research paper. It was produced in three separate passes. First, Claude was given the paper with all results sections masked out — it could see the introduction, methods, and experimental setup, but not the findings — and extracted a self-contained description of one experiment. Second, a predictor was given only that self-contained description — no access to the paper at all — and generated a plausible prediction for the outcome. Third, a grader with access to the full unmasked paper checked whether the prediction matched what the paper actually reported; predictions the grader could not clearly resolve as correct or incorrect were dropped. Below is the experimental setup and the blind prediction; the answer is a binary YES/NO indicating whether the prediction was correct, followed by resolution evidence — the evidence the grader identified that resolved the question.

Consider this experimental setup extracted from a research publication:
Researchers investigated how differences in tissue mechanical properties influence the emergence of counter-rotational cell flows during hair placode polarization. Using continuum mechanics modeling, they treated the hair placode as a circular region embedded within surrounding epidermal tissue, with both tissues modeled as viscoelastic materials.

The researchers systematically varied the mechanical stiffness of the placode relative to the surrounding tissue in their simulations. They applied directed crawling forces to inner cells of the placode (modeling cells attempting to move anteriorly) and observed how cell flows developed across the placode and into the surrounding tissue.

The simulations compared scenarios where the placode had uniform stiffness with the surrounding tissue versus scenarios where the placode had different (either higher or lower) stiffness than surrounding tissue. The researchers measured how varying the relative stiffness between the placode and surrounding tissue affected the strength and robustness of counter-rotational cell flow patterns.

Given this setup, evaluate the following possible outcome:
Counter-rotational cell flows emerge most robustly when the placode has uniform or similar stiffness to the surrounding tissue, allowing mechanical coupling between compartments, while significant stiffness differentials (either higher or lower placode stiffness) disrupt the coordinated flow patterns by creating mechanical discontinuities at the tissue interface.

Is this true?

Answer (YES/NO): NO